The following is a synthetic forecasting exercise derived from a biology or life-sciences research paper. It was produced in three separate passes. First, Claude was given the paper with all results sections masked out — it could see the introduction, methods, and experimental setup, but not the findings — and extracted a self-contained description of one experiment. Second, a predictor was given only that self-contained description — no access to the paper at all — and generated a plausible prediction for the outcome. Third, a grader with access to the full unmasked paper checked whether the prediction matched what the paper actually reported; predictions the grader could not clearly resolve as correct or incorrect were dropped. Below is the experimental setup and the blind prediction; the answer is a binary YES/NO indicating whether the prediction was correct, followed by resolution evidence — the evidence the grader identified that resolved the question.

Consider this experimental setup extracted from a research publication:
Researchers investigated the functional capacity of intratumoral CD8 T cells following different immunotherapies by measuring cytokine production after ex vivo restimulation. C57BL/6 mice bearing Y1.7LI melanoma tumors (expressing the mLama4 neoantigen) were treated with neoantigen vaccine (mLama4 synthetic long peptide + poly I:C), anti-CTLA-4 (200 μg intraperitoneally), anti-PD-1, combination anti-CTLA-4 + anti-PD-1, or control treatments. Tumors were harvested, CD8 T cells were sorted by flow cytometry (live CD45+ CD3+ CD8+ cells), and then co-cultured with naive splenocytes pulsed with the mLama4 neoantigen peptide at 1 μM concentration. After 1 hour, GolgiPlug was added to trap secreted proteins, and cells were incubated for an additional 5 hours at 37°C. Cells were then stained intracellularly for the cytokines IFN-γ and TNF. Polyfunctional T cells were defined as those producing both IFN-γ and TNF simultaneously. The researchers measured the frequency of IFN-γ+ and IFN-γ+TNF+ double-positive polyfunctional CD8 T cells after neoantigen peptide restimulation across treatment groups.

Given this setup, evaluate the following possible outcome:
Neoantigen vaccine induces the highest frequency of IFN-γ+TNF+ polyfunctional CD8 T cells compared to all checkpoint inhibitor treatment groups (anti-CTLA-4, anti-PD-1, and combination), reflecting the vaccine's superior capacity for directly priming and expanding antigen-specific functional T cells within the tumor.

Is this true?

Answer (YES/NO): YES